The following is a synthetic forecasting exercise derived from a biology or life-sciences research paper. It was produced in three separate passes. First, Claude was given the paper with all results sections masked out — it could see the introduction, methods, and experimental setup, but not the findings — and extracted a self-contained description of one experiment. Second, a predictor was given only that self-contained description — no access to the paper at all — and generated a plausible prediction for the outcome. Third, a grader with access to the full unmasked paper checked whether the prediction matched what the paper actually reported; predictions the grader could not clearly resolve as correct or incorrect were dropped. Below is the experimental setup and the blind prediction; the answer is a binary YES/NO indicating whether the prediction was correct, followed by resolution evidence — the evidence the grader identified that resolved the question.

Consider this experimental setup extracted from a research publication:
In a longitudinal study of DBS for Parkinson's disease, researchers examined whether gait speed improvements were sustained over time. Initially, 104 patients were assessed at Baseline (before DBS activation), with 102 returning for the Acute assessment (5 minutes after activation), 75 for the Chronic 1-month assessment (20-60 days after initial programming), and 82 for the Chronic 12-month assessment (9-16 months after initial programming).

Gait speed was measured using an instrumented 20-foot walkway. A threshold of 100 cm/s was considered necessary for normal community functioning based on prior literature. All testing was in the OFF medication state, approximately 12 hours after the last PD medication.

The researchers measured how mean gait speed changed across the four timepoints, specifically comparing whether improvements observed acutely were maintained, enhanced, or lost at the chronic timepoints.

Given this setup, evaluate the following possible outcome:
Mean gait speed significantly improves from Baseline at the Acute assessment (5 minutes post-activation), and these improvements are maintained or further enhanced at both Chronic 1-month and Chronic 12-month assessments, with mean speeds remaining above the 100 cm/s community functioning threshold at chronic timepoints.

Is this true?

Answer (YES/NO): NO